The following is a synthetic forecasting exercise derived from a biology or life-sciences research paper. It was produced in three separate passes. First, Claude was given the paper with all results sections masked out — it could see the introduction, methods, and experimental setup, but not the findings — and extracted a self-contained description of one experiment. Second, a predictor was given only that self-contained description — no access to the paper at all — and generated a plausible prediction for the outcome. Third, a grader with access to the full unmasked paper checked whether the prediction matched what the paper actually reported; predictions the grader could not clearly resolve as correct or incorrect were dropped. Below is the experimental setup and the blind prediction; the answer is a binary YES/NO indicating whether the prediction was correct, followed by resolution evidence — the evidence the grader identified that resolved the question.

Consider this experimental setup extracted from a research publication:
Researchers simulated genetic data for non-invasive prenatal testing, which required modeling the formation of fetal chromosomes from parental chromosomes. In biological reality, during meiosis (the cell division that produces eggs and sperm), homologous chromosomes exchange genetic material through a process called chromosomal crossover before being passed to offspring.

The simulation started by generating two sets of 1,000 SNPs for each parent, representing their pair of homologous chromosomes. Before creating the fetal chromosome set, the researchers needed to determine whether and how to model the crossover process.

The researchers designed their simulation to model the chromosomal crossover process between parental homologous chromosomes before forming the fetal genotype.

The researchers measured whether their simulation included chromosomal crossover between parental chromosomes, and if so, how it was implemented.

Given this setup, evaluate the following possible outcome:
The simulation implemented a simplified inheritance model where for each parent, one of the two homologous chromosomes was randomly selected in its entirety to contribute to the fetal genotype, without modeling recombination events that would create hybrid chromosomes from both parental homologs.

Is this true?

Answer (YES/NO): NO